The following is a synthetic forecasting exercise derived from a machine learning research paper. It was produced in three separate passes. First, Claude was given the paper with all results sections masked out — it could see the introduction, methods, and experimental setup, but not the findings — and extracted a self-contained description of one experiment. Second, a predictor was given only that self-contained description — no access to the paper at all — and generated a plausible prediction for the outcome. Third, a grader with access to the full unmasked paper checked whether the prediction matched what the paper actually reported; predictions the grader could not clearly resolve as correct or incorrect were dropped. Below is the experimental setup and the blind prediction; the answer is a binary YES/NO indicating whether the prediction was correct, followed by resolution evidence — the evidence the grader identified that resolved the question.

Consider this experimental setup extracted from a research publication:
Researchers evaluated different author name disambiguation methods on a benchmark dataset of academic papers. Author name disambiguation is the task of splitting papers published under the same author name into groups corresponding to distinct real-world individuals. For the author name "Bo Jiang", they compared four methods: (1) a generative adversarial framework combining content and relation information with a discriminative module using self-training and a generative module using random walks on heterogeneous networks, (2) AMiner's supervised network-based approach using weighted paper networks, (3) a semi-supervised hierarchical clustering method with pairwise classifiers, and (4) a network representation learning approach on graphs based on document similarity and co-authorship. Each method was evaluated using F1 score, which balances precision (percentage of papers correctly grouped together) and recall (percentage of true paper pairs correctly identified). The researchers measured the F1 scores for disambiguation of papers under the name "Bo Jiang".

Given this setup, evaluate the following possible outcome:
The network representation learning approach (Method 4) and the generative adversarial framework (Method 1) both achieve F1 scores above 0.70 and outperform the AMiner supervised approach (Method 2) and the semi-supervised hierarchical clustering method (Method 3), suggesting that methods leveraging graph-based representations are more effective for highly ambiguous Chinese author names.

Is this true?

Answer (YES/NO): NO